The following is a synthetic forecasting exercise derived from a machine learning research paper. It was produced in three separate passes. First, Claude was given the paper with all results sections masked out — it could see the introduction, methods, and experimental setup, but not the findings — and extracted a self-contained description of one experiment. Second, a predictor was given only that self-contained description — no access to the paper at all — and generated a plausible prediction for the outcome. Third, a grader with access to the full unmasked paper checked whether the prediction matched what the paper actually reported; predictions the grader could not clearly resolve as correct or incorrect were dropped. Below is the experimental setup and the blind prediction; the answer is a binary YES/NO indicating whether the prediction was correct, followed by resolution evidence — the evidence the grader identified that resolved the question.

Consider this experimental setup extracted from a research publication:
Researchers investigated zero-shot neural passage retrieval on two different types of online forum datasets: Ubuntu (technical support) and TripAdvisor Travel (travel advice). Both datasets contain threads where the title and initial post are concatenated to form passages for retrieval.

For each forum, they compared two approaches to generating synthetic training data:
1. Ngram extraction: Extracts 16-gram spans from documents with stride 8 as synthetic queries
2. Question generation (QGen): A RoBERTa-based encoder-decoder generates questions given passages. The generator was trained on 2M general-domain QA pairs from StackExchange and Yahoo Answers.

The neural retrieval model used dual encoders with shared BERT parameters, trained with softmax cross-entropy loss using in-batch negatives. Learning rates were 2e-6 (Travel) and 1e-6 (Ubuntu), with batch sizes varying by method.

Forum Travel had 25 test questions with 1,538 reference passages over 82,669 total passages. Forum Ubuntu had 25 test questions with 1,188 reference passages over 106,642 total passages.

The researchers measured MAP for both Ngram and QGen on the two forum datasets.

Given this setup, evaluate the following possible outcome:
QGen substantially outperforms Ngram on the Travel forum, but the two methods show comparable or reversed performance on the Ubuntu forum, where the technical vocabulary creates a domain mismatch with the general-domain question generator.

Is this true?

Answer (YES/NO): NO